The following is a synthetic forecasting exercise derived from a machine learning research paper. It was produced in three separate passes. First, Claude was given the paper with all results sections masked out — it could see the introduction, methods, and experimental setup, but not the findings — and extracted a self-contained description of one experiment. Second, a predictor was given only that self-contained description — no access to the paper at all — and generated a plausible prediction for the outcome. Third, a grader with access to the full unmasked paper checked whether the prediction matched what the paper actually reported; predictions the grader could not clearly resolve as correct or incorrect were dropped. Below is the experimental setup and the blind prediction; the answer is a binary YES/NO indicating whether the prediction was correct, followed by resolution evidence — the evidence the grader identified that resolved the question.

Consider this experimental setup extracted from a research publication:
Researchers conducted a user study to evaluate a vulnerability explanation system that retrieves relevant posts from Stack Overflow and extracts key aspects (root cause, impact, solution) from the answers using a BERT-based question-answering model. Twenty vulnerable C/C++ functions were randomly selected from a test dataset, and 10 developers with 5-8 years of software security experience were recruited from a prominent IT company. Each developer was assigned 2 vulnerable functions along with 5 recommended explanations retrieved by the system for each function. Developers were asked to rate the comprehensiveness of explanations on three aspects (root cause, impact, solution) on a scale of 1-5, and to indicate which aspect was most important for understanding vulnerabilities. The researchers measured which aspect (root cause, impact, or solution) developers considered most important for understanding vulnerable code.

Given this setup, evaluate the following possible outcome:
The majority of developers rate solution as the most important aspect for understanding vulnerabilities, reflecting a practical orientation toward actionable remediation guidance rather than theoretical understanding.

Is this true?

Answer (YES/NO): NO